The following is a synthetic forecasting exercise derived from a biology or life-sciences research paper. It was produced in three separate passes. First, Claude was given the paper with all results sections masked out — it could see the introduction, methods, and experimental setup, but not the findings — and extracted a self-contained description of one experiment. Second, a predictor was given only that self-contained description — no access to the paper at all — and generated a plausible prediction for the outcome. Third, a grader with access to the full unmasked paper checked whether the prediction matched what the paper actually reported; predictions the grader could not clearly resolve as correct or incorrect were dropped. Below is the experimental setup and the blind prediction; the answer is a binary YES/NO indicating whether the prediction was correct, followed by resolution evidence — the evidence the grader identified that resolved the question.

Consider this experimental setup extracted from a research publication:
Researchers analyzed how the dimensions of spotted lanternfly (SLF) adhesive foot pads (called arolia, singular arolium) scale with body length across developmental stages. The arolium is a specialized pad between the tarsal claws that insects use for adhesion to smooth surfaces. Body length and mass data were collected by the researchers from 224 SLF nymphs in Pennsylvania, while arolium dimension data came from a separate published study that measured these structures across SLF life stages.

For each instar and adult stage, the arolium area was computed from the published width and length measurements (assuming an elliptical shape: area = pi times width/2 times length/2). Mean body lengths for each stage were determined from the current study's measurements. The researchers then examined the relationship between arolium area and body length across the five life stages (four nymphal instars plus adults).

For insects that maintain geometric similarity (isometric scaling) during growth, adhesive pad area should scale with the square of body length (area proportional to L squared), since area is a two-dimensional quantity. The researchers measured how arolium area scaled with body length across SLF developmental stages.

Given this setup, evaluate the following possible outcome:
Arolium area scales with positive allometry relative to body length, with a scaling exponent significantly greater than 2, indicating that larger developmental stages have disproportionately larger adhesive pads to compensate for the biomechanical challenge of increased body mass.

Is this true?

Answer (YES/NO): YES